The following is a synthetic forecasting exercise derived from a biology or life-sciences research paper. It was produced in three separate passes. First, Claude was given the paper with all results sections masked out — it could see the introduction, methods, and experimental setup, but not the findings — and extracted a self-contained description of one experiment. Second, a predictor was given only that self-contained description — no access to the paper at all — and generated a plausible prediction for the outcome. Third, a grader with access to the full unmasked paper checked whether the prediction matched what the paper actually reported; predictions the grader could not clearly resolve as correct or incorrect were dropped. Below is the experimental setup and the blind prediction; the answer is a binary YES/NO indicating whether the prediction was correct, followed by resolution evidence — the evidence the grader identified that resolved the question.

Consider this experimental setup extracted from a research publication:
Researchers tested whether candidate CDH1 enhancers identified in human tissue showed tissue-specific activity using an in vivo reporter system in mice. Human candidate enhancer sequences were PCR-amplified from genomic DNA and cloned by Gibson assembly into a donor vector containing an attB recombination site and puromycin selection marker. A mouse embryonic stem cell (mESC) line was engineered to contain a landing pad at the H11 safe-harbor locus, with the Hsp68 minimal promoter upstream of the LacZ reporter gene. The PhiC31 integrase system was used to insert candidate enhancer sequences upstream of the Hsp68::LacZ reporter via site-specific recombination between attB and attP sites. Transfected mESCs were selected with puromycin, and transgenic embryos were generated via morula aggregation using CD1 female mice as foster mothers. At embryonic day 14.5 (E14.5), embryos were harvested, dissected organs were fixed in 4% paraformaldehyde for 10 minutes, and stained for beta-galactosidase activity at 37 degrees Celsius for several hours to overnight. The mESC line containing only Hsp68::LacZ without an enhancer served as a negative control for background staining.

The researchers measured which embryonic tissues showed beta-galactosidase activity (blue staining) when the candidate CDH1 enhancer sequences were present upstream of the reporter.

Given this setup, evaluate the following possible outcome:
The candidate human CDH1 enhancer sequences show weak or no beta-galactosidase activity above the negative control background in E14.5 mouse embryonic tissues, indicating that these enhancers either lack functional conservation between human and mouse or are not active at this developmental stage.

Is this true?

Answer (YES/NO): NO